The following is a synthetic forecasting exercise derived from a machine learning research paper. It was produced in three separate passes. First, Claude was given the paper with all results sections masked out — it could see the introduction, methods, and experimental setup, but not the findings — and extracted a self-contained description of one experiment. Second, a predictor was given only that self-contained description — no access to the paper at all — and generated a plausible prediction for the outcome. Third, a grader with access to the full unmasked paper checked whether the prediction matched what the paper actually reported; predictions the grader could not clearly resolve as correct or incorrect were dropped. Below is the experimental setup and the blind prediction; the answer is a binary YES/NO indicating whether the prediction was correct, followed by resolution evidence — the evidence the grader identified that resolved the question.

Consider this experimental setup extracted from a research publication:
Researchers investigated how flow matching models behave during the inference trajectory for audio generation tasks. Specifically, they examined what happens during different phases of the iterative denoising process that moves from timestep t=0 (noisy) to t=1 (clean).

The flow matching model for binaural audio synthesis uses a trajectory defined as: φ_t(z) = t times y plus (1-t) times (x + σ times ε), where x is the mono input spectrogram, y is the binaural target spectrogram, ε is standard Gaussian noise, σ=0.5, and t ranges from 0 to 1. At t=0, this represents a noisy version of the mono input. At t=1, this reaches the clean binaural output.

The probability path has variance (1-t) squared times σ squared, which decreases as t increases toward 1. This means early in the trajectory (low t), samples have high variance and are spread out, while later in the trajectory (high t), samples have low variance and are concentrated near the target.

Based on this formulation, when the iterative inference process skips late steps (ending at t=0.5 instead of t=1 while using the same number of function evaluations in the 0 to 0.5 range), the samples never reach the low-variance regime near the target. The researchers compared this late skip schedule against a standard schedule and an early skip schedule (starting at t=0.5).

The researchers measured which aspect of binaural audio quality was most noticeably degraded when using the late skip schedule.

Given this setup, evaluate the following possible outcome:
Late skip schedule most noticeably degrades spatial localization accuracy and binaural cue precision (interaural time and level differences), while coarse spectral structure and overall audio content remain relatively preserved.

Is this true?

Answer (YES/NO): NO